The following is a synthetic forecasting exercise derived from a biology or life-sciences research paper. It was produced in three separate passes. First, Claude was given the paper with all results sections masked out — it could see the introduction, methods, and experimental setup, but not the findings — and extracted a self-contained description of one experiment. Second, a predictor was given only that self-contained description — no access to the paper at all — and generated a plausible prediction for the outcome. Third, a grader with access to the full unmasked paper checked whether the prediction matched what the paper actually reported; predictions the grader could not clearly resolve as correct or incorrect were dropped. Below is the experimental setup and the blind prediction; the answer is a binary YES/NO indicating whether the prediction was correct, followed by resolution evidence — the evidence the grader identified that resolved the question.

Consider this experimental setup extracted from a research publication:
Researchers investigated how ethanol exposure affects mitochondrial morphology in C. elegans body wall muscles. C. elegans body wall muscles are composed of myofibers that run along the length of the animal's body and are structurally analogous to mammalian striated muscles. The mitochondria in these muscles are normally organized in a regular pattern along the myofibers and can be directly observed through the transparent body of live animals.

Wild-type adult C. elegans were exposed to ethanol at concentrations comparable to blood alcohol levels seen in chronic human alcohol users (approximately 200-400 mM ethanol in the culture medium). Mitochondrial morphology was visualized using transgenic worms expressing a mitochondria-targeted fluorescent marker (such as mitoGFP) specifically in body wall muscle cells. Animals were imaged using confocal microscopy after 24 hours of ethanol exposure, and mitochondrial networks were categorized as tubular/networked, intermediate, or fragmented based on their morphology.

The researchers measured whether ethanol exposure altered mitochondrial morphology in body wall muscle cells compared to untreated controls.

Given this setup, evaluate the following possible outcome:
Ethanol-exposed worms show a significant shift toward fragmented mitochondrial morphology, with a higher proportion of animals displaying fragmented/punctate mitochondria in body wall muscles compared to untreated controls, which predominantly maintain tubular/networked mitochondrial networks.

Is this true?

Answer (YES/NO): YES